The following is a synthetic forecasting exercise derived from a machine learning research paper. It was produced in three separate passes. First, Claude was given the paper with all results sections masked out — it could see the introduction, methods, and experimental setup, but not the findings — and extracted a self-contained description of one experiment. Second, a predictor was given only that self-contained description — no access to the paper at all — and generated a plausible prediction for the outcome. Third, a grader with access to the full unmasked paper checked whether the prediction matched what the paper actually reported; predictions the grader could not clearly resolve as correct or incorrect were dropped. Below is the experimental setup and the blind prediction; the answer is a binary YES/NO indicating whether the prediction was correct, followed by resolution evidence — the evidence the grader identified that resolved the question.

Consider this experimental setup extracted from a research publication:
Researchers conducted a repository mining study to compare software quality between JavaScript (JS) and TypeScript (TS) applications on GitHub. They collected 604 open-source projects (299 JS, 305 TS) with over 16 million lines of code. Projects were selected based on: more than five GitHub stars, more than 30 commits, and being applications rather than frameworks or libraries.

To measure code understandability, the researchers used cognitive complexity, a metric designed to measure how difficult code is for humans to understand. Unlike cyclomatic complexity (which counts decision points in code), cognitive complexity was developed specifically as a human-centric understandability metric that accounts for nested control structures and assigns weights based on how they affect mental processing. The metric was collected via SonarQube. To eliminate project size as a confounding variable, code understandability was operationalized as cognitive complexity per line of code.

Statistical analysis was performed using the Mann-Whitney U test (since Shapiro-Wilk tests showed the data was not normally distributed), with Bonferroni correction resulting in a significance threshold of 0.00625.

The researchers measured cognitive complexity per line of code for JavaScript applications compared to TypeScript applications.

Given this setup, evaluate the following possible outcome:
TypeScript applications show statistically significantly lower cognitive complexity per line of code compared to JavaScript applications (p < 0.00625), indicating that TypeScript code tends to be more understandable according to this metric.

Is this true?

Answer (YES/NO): YES